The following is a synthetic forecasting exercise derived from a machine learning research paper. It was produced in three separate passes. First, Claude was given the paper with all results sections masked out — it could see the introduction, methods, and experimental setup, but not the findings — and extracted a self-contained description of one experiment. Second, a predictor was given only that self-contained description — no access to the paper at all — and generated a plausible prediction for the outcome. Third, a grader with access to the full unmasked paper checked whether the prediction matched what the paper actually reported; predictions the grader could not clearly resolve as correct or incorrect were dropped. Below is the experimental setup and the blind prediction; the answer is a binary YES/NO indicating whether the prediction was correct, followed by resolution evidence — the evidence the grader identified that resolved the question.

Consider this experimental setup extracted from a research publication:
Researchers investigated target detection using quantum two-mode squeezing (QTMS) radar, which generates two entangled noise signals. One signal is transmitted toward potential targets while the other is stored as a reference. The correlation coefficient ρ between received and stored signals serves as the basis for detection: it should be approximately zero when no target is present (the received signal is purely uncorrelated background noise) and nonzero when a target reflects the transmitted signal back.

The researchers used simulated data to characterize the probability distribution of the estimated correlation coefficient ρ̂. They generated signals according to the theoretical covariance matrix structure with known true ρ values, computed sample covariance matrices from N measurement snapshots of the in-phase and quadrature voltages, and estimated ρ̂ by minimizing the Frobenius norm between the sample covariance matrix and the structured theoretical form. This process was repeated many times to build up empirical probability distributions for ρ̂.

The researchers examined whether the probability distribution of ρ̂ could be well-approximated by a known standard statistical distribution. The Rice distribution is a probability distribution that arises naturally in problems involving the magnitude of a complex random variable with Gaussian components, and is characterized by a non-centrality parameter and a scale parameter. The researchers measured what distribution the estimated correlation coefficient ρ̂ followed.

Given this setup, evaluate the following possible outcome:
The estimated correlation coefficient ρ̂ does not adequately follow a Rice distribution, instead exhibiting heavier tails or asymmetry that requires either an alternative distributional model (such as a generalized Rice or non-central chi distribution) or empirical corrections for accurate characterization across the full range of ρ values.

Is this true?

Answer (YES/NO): NO